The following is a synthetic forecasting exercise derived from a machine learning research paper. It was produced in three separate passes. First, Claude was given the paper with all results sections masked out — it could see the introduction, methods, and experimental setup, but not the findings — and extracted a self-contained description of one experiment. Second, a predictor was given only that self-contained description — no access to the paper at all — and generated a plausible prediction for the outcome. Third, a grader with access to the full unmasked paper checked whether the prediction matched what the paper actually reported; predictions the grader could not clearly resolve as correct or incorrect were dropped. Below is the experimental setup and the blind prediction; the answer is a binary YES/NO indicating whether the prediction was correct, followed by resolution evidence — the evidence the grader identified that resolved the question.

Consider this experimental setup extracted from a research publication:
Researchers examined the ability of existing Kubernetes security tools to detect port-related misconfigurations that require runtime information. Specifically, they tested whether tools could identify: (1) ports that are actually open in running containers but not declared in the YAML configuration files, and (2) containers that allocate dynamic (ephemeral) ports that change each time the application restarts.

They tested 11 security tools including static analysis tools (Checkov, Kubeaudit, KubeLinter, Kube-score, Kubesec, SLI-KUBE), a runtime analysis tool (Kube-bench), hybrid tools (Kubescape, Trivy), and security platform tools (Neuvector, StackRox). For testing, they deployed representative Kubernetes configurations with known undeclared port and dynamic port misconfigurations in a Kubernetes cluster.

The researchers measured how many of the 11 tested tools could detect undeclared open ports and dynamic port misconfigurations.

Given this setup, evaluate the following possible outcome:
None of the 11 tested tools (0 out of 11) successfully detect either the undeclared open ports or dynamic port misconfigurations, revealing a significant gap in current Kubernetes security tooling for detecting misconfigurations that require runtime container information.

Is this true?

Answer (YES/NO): YES